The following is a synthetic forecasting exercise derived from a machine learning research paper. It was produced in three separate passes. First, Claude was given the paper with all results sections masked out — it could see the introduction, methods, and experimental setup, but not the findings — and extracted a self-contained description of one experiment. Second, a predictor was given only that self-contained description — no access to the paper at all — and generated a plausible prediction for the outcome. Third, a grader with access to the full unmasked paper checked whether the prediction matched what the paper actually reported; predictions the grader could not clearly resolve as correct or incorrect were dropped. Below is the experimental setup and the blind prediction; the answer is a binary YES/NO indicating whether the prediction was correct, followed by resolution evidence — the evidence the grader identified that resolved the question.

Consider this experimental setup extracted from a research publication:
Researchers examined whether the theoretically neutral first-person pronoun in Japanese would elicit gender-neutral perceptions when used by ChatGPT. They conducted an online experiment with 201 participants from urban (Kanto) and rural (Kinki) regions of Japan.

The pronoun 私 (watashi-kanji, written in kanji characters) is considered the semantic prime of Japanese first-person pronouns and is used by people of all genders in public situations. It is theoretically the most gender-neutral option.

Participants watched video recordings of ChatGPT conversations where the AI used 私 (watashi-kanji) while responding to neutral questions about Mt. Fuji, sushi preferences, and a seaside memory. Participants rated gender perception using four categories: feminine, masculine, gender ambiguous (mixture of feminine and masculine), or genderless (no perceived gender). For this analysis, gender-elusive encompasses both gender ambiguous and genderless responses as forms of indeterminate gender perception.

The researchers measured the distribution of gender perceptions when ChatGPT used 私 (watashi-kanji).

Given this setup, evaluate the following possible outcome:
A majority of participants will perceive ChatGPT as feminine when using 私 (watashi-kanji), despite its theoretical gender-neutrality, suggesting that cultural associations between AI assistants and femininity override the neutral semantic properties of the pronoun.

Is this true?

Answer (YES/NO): NO